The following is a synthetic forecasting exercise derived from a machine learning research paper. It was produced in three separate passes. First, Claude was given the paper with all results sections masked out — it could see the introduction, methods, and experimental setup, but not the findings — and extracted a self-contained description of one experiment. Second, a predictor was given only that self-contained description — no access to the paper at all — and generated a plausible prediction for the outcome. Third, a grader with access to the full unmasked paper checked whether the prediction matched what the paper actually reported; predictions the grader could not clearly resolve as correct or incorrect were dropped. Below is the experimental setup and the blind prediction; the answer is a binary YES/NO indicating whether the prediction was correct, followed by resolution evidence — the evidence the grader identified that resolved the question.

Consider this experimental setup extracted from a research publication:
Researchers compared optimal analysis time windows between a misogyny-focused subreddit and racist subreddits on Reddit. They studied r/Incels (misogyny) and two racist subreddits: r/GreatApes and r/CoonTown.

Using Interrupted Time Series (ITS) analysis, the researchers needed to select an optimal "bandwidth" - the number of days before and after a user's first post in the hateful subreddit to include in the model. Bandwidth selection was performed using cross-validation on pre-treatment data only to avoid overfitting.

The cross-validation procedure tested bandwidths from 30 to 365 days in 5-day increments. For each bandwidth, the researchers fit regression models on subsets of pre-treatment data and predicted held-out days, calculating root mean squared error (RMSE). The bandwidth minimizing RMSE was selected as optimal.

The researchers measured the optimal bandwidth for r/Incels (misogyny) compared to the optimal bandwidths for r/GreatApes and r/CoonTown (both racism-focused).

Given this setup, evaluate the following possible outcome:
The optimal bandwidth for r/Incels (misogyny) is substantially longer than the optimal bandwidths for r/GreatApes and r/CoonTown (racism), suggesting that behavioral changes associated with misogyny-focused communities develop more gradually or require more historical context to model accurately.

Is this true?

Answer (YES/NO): YES